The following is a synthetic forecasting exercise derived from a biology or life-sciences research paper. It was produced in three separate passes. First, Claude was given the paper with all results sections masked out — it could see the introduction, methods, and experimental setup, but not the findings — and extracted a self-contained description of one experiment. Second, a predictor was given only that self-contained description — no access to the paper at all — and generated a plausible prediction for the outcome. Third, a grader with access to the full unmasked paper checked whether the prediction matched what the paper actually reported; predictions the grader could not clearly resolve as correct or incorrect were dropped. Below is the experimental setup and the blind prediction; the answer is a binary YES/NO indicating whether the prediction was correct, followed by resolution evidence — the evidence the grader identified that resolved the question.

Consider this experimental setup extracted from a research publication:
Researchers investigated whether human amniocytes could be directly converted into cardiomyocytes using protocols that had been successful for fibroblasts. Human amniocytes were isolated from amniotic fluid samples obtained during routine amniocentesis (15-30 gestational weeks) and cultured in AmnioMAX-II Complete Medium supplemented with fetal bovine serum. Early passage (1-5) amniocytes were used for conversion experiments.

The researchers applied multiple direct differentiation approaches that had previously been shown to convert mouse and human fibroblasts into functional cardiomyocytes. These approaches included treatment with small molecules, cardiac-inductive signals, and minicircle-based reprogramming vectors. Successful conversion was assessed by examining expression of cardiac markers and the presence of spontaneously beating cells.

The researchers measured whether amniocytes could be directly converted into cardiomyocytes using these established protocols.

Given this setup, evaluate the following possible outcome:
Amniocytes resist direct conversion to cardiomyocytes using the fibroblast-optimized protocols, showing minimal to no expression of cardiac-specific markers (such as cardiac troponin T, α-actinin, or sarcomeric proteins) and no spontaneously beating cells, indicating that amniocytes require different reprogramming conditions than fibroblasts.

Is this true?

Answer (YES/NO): YES